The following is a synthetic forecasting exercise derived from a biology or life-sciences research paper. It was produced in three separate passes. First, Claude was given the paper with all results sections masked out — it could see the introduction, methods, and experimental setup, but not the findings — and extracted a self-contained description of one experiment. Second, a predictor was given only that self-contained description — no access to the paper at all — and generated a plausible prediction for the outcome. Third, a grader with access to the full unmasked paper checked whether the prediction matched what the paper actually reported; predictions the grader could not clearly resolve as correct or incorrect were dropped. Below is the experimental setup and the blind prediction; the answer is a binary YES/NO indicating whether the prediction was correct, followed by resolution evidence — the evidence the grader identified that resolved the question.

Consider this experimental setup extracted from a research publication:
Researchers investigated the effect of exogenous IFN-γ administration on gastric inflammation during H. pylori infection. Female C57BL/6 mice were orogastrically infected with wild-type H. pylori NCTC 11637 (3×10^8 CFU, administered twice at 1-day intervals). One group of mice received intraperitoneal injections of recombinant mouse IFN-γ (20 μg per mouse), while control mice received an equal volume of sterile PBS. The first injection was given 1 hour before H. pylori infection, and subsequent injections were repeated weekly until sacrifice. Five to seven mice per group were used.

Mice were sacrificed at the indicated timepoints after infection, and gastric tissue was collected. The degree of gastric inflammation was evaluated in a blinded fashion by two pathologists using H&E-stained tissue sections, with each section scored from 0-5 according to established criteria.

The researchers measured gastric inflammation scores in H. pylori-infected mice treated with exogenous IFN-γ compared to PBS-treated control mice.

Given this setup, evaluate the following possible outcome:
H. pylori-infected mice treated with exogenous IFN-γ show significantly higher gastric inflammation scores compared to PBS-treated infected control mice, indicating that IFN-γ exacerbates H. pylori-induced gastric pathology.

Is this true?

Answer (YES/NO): YES